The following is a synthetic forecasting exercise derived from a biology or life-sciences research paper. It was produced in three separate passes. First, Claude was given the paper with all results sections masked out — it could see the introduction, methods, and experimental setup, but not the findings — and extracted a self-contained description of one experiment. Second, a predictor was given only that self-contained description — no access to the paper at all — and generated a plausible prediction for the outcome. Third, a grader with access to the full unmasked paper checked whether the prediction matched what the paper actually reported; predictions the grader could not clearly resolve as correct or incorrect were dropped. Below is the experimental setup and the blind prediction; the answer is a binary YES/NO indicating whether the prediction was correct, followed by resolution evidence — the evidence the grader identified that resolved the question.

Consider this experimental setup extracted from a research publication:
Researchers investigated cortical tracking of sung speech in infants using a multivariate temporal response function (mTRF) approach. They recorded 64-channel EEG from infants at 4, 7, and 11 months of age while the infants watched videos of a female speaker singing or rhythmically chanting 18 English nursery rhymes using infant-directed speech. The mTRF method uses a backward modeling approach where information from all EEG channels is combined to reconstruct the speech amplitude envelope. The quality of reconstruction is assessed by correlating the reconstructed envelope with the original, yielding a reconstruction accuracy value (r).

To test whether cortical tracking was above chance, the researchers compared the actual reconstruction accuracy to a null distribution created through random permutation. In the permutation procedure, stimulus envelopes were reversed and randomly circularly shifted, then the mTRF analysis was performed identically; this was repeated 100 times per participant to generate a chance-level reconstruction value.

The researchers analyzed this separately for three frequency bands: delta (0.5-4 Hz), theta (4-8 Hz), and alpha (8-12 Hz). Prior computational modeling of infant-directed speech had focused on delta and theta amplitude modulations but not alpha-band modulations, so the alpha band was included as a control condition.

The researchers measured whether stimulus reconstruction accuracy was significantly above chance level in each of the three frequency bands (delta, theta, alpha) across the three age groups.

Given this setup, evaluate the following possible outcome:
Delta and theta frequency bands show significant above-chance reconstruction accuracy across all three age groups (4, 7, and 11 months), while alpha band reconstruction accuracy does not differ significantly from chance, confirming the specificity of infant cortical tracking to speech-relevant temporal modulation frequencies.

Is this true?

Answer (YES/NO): YES